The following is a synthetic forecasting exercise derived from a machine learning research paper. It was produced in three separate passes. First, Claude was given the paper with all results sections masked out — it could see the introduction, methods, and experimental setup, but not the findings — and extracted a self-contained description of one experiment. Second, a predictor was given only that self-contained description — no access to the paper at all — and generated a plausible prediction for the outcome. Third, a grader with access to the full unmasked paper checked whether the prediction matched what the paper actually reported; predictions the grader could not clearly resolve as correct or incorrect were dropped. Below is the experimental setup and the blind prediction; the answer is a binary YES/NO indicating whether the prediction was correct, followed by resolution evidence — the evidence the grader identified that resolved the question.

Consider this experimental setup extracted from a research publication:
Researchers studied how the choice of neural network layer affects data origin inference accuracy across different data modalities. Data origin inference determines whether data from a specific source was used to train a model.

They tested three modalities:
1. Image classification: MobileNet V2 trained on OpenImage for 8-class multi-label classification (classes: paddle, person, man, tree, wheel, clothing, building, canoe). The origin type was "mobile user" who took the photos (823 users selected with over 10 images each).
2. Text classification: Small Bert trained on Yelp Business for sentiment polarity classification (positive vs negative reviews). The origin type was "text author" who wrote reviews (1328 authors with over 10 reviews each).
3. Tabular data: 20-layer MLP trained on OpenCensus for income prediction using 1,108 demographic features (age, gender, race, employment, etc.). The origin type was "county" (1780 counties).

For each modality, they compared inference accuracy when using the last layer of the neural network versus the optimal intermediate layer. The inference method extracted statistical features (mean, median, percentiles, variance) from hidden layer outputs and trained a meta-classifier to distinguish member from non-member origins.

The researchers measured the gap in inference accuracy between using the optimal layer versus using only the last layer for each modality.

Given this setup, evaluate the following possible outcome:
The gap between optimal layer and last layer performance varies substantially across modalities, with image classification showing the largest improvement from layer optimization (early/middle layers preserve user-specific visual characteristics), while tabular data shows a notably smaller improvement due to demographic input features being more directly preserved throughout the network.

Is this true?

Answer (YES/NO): NO